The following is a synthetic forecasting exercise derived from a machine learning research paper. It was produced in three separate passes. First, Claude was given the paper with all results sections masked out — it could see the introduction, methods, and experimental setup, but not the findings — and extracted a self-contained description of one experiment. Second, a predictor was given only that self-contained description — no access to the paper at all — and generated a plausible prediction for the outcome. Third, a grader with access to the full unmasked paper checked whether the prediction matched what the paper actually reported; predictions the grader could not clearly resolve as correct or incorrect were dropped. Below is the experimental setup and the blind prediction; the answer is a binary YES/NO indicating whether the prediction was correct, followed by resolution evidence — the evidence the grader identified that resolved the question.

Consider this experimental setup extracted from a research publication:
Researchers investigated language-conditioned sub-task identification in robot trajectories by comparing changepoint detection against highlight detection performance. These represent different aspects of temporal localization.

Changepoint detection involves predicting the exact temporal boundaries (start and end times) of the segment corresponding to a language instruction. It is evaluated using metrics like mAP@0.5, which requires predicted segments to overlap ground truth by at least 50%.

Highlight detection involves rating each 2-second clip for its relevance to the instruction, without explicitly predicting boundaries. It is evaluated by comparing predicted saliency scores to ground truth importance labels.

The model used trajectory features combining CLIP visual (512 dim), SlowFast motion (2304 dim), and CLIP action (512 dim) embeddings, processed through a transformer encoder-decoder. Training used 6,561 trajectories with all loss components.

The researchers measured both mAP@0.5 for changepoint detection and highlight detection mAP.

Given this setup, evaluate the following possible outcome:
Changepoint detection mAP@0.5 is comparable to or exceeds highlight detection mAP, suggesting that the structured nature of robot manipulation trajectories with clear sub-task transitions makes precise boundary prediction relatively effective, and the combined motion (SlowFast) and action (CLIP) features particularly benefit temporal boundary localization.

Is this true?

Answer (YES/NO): YES